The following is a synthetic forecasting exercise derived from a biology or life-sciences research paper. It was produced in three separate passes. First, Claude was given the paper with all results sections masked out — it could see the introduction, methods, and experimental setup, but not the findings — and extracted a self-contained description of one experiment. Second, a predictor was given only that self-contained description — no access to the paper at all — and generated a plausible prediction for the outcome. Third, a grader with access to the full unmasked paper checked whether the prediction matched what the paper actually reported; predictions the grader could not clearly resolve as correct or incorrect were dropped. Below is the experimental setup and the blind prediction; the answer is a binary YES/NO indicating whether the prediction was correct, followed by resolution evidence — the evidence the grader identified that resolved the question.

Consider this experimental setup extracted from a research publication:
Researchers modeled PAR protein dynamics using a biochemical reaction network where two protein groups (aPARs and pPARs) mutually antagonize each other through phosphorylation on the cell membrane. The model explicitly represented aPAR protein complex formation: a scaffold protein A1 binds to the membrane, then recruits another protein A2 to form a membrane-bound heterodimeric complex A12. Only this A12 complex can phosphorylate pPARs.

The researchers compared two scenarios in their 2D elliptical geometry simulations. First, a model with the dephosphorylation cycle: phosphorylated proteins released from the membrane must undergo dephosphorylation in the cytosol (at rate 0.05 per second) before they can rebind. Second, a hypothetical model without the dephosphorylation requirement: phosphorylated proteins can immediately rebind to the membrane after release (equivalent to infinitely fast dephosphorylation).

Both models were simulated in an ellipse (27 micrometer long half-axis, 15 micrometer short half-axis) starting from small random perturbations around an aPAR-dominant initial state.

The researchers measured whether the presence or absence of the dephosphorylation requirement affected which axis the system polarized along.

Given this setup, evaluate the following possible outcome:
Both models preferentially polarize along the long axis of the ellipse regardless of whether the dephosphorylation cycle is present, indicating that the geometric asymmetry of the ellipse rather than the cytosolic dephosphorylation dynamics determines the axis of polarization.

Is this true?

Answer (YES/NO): NO